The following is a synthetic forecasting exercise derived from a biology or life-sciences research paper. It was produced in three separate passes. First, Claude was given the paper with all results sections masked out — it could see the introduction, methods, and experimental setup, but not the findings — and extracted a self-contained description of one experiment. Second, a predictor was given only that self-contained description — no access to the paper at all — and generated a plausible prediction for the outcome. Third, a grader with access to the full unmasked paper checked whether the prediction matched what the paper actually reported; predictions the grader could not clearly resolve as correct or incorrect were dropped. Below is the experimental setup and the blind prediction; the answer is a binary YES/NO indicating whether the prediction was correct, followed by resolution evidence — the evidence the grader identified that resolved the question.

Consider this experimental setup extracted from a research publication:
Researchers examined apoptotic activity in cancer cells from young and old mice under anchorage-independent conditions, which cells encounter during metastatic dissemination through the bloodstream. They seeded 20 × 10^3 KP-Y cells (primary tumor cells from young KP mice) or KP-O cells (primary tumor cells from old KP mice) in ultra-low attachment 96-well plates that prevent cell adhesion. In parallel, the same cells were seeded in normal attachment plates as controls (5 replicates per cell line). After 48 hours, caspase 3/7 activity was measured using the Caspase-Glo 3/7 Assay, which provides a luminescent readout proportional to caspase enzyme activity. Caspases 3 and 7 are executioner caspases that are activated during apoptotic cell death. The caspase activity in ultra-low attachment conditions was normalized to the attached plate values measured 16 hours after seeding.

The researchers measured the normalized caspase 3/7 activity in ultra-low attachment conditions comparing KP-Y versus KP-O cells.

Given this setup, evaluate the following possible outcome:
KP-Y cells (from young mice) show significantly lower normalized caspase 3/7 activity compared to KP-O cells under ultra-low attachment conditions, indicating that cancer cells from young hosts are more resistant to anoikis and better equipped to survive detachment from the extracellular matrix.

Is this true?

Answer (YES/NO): NO